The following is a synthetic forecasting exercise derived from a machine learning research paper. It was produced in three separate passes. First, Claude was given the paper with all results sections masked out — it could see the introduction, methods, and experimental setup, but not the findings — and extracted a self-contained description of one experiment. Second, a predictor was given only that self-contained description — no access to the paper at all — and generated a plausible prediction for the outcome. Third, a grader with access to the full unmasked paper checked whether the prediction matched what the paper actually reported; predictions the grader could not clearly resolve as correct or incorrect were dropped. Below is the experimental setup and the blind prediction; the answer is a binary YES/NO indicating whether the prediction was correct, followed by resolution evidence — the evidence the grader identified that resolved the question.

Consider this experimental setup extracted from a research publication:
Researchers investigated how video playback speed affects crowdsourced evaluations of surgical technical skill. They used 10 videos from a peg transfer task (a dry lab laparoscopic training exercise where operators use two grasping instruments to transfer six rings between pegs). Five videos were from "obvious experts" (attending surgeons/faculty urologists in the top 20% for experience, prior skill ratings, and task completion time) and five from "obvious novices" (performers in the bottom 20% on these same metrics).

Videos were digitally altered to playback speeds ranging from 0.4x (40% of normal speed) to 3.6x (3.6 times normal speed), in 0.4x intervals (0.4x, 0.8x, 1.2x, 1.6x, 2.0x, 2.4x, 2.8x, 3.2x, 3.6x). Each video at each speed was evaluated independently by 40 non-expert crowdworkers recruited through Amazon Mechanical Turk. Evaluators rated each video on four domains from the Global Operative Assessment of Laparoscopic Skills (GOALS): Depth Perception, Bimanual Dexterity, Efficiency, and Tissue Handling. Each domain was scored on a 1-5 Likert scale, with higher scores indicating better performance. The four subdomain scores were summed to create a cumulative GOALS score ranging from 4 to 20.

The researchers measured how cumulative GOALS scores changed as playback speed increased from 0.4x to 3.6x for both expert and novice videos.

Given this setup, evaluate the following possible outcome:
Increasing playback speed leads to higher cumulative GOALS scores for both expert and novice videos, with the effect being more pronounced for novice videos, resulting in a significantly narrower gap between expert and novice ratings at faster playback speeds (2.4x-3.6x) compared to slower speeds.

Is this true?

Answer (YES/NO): NO